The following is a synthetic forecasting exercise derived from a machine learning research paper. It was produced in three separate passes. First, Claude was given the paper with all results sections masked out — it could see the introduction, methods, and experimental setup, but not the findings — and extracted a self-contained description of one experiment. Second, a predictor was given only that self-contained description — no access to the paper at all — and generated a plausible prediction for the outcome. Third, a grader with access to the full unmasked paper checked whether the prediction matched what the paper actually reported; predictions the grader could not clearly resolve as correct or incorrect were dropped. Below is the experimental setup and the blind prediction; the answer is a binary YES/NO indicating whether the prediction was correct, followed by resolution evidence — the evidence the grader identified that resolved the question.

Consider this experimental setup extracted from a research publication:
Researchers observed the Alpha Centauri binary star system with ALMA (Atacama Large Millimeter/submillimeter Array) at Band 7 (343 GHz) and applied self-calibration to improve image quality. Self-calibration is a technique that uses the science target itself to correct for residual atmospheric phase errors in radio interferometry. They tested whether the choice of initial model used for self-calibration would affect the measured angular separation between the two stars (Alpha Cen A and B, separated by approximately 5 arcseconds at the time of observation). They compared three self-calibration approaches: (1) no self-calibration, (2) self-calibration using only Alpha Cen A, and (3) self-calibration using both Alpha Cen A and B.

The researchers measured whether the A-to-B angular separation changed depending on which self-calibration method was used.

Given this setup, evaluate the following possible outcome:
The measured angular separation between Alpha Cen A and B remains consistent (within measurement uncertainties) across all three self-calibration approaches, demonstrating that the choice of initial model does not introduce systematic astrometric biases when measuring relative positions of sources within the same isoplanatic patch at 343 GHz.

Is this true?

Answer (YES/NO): YES